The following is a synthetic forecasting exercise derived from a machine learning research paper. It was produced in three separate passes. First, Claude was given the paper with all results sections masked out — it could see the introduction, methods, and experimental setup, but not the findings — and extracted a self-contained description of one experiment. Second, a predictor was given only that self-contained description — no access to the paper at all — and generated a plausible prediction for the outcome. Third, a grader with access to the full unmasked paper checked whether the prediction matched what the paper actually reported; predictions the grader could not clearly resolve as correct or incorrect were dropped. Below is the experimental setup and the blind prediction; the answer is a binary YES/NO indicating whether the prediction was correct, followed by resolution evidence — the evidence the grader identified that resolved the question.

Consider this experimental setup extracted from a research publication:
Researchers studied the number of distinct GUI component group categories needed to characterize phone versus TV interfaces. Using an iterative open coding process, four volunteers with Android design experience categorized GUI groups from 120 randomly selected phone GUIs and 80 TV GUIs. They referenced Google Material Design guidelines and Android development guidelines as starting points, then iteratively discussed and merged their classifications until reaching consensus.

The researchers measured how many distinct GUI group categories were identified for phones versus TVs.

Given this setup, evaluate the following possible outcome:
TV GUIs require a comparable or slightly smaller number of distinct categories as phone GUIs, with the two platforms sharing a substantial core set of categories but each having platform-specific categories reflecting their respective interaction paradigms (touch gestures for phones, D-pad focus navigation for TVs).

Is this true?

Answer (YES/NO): YES